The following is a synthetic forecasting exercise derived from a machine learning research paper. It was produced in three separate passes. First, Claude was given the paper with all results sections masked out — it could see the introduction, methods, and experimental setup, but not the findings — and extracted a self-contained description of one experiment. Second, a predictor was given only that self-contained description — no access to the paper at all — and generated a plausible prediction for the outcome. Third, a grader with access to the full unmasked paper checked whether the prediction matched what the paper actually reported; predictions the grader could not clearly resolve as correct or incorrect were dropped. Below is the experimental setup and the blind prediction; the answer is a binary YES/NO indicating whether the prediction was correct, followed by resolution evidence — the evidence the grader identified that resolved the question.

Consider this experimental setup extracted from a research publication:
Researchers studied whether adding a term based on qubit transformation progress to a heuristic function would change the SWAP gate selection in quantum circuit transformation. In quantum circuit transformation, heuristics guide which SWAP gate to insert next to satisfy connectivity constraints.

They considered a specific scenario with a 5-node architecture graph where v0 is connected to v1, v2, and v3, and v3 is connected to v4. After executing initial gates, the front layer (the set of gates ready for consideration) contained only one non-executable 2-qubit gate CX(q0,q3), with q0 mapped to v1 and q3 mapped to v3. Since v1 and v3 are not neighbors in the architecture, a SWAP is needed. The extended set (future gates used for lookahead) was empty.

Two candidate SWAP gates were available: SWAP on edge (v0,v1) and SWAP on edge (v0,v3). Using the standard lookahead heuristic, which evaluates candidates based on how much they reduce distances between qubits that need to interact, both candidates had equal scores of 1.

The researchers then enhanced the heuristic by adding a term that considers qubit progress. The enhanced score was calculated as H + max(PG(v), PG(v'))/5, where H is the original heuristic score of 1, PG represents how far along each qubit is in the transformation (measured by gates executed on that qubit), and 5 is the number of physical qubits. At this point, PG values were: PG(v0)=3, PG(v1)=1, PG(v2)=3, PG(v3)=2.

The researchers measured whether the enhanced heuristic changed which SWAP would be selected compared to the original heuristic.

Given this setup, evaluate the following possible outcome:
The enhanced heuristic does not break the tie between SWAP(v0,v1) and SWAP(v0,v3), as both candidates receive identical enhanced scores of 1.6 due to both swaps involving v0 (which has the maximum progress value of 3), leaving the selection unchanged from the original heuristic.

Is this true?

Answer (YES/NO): YES